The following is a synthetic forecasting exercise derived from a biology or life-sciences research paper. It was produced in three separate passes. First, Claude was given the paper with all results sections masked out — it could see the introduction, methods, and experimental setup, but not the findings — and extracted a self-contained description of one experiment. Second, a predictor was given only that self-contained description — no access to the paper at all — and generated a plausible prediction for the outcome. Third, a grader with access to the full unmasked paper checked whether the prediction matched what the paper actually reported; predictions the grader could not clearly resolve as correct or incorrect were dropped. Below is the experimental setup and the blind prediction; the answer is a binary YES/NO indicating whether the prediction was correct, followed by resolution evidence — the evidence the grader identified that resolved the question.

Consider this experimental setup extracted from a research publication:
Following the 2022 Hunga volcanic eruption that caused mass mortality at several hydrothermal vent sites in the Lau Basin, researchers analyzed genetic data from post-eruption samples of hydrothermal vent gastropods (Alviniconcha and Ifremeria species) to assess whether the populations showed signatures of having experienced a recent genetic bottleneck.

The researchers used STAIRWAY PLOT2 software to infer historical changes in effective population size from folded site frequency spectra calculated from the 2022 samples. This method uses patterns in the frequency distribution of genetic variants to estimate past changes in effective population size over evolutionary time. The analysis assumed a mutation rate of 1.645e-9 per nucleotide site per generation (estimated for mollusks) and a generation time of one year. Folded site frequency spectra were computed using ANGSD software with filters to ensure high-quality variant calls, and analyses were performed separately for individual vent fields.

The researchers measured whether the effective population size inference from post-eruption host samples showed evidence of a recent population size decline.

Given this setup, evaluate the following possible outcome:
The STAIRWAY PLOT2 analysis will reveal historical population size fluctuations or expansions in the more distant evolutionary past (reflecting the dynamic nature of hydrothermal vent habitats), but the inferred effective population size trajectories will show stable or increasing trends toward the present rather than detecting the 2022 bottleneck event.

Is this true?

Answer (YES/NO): NO